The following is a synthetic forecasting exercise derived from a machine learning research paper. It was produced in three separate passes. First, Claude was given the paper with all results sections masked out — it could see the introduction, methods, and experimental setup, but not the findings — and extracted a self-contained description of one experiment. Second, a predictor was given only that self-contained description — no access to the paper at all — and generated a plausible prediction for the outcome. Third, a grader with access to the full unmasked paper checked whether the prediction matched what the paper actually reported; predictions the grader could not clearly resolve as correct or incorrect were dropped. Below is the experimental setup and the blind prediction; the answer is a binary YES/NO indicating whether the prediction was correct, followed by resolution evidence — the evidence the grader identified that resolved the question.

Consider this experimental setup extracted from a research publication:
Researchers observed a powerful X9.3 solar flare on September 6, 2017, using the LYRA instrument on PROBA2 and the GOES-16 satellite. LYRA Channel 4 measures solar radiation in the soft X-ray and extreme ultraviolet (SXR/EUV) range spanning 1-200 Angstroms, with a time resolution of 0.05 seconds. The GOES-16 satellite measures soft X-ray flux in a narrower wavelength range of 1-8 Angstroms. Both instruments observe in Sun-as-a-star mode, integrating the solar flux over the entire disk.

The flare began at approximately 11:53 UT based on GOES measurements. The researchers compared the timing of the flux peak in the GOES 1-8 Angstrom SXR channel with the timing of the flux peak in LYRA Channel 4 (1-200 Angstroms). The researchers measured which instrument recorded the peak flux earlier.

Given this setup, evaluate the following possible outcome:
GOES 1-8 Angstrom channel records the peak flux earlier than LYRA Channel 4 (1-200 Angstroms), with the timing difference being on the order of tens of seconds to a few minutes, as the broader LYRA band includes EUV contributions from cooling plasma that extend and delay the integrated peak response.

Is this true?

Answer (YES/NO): YES